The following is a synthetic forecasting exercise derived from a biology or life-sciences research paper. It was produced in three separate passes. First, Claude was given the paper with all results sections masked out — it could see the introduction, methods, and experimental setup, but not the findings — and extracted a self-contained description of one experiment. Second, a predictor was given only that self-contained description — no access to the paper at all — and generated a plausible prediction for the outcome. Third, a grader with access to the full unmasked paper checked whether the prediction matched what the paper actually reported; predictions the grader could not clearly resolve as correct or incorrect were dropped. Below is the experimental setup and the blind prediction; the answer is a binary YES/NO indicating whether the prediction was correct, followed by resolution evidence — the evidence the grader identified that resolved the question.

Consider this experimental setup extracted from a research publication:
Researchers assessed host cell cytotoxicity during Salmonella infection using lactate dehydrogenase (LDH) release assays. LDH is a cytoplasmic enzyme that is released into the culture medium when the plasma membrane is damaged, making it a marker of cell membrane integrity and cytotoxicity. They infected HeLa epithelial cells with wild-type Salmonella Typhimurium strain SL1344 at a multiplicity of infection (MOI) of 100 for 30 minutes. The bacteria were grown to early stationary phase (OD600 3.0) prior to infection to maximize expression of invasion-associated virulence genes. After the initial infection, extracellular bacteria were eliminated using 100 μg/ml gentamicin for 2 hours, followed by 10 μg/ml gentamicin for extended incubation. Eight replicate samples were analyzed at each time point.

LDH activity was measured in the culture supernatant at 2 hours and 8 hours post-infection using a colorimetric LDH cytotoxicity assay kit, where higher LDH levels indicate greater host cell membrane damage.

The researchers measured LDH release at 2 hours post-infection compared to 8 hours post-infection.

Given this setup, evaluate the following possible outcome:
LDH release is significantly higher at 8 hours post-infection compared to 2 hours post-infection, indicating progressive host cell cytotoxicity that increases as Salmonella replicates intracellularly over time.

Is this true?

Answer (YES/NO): NO